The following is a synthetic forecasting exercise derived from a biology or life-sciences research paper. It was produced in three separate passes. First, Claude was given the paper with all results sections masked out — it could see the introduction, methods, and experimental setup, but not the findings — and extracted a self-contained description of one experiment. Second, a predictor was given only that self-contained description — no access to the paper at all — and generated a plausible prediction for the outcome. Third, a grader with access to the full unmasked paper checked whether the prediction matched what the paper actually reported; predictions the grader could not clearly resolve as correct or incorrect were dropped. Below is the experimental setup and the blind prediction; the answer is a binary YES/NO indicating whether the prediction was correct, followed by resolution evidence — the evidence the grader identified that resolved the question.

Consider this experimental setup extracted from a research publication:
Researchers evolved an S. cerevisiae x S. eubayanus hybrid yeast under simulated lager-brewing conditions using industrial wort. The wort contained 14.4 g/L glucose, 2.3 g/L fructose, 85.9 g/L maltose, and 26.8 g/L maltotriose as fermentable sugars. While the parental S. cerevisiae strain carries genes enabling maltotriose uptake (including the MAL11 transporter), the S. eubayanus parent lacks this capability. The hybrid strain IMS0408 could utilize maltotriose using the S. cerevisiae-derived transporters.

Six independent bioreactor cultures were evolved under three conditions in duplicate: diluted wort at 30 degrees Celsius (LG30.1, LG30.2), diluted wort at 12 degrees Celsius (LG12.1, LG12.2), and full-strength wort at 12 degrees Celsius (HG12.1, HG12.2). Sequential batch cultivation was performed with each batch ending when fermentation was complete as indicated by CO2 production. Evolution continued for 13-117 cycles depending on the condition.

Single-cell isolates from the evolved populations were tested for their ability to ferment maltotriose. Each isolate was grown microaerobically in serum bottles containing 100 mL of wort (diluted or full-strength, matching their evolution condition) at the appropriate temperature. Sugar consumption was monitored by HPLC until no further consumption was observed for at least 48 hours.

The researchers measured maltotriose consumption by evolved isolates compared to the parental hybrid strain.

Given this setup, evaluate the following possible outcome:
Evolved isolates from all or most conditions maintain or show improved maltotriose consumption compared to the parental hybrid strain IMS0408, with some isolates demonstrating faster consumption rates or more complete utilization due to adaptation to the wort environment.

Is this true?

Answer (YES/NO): NO